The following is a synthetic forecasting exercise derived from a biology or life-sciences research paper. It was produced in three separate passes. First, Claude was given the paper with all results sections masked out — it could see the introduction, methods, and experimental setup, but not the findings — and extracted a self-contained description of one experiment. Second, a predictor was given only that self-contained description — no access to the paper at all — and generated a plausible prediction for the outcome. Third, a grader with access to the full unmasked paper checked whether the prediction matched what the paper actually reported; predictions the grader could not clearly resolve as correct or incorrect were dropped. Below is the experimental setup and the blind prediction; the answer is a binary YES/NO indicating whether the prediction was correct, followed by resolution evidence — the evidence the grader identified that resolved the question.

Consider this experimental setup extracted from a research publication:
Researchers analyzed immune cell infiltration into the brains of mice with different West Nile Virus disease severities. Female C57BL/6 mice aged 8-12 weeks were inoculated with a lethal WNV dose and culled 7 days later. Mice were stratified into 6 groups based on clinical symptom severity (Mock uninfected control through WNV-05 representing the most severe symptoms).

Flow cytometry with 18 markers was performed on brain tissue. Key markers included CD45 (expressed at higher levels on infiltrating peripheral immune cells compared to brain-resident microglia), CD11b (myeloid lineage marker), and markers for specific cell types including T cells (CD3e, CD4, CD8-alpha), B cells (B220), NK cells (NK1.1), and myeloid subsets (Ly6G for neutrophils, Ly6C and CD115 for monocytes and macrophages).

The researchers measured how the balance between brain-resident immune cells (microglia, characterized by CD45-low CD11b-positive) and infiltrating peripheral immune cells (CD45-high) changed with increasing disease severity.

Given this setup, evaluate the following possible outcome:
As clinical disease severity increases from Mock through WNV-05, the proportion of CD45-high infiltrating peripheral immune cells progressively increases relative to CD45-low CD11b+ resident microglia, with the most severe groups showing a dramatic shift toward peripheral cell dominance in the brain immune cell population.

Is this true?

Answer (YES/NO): YES